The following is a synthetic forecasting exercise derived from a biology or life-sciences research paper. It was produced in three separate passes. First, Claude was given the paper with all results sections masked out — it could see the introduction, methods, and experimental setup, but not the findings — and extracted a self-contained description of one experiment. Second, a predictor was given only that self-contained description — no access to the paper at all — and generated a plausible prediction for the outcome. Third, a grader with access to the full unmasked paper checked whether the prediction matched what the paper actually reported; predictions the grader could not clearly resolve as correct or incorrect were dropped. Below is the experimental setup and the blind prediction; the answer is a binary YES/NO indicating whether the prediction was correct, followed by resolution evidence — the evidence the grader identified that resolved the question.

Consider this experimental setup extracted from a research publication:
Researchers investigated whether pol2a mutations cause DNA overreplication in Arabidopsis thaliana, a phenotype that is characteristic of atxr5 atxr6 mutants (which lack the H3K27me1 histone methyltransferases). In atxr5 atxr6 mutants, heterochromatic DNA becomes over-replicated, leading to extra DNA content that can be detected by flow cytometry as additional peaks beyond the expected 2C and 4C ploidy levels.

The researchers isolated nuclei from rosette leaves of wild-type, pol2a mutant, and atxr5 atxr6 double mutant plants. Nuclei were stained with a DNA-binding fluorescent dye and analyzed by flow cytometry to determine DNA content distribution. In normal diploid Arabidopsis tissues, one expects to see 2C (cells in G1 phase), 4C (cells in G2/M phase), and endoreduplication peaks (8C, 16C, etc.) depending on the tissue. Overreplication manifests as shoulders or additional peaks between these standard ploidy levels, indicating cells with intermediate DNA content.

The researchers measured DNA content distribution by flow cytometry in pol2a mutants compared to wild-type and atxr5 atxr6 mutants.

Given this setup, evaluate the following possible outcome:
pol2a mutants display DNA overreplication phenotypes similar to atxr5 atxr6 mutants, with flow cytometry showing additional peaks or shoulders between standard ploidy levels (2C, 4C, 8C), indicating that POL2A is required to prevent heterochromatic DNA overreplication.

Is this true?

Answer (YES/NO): NO